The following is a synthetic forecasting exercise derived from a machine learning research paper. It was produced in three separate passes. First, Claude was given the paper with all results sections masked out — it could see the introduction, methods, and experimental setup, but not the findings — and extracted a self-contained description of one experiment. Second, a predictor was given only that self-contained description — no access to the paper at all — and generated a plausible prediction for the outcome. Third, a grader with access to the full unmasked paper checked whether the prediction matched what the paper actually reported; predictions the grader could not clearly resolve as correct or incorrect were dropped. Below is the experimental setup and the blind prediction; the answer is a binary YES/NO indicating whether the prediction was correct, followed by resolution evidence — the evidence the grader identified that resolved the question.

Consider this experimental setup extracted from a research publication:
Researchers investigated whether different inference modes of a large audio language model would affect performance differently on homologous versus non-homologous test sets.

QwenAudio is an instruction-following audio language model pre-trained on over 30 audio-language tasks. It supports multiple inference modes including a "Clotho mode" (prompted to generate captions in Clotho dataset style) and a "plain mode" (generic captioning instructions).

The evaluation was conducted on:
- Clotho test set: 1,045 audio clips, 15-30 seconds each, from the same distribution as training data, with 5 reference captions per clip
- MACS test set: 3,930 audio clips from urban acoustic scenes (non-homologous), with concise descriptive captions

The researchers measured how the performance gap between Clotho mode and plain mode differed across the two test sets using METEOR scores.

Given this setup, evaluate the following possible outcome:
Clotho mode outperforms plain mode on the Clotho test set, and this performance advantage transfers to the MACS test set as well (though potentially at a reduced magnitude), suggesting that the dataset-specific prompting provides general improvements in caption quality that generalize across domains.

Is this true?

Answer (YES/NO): NO